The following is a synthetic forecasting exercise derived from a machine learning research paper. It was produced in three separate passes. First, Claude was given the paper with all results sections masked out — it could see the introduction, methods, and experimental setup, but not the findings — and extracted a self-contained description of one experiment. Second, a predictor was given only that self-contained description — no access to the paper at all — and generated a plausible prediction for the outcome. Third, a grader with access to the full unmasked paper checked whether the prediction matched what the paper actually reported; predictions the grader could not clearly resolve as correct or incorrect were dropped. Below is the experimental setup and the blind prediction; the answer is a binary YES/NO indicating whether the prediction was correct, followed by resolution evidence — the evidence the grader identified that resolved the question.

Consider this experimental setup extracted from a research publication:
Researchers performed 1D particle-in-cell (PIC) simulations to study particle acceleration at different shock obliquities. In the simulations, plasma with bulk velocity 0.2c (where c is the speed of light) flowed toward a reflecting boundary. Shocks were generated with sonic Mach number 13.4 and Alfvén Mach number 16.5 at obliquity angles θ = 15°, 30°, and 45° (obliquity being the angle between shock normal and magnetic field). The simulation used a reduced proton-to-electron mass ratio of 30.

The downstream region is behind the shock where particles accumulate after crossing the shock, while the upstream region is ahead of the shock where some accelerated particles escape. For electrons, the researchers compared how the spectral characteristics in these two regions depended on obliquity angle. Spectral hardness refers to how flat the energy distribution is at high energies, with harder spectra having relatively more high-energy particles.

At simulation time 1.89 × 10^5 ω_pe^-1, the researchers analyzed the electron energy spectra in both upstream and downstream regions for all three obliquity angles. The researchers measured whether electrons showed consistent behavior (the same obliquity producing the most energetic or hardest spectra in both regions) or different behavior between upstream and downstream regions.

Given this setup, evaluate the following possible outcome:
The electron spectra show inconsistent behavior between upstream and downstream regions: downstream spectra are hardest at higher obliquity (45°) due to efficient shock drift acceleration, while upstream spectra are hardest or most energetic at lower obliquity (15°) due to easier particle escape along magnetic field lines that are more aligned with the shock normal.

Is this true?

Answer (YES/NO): NO